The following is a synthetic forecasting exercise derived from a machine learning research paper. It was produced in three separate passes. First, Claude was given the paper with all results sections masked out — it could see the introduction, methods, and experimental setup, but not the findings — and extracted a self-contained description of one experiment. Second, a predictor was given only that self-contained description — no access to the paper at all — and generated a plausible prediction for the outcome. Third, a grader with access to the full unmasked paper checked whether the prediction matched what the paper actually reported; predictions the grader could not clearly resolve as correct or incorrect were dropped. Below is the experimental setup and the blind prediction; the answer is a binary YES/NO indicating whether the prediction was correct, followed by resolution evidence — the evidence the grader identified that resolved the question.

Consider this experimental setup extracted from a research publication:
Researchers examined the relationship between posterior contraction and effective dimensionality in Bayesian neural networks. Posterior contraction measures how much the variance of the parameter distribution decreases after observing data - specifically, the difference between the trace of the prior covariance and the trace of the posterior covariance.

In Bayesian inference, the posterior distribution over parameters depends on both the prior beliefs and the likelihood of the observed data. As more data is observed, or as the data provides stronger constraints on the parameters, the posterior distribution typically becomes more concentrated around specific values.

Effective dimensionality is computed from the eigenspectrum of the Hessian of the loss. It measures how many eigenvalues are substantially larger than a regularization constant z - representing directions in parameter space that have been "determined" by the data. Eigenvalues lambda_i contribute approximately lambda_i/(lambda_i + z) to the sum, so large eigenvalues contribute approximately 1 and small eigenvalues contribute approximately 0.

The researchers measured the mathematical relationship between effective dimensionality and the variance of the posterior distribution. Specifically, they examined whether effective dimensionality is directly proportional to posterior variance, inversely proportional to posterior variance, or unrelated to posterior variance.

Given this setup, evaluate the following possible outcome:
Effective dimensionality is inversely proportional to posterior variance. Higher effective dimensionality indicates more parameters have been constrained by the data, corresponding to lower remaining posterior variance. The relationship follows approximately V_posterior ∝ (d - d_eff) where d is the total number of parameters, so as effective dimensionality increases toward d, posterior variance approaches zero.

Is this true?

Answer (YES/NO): NO